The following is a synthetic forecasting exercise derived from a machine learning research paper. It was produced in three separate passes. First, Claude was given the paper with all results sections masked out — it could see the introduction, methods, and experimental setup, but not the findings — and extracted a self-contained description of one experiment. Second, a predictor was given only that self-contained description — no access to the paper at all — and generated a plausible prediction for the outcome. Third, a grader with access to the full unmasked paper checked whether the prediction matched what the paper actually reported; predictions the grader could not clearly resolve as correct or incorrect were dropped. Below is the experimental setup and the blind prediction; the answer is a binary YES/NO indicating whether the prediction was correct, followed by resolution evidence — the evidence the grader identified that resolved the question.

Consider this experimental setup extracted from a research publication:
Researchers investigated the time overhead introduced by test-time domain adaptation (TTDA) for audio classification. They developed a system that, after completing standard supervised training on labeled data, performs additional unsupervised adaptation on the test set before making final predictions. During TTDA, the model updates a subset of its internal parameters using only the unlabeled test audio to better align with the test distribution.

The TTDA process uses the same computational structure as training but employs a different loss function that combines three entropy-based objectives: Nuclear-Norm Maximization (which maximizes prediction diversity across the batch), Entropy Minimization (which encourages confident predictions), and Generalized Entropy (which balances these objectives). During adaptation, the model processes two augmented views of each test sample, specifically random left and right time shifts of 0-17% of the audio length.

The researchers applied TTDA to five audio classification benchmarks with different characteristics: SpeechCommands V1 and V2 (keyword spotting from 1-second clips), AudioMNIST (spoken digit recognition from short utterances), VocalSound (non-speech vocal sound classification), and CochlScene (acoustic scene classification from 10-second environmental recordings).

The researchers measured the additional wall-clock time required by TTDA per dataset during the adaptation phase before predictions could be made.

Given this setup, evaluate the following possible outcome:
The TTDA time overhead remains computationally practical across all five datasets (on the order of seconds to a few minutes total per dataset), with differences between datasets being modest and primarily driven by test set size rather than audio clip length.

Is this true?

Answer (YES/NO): NO